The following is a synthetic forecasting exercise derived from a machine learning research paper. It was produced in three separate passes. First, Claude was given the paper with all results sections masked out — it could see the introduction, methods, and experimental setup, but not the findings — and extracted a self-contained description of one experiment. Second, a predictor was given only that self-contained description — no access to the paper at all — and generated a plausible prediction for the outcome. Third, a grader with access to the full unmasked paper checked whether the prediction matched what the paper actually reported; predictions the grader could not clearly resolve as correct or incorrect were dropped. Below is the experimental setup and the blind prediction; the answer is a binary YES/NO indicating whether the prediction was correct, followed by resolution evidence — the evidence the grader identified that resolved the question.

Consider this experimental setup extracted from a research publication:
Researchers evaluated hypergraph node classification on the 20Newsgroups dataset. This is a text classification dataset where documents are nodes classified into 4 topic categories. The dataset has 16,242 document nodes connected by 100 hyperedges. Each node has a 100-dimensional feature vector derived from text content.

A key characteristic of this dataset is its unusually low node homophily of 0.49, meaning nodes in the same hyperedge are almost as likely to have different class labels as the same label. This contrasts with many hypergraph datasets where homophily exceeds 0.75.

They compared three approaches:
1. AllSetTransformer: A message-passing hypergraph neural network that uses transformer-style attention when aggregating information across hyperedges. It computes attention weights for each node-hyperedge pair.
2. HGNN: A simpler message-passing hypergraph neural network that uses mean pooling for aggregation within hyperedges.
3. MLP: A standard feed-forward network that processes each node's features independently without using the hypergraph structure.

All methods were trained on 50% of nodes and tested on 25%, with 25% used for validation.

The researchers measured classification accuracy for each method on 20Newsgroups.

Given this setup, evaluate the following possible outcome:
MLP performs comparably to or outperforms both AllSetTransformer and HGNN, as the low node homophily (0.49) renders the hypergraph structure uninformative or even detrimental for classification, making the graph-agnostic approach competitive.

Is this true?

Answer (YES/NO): YES